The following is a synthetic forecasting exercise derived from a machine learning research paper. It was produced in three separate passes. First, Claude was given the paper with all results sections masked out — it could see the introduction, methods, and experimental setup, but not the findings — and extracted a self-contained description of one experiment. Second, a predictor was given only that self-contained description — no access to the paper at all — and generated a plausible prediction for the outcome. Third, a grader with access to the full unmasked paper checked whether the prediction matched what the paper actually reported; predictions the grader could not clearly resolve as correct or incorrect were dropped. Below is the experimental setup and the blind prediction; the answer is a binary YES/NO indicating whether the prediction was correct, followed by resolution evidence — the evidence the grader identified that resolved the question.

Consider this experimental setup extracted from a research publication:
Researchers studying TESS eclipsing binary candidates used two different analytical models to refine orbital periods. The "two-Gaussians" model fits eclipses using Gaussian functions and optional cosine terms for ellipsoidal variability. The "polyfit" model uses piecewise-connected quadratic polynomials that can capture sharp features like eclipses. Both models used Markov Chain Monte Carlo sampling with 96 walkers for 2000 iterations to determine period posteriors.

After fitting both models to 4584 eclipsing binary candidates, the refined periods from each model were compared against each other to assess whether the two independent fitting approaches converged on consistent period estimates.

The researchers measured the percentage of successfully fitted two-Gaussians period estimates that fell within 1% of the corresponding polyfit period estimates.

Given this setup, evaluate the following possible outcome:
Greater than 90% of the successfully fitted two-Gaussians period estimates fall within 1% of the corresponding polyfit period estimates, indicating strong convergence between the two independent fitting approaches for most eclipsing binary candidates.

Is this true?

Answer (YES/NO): YES